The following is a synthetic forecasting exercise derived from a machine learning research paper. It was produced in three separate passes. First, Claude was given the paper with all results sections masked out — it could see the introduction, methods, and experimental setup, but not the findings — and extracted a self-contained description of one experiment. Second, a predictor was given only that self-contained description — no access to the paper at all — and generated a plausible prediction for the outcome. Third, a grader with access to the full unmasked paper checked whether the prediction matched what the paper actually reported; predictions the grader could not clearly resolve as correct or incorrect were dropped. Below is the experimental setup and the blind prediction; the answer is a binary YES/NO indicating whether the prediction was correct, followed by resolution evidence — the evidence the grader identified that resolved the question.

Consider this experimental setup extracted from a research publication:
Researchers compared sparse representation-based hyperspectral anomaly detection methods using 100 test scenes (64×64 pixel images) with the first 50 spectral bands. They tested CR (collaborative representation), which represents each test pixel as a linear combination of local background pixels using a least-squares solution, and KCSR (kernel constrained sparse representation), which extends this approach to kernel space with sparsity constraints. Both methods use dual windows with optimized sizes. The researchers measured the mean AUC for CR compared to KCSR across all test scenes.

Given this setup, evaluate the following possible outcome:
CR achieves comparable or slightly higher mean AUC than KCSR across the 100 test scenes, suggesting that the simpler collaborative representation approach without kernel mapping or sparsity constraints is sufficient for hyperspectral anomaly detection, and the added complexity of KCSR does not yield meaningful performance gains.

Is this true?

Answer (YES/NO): NO